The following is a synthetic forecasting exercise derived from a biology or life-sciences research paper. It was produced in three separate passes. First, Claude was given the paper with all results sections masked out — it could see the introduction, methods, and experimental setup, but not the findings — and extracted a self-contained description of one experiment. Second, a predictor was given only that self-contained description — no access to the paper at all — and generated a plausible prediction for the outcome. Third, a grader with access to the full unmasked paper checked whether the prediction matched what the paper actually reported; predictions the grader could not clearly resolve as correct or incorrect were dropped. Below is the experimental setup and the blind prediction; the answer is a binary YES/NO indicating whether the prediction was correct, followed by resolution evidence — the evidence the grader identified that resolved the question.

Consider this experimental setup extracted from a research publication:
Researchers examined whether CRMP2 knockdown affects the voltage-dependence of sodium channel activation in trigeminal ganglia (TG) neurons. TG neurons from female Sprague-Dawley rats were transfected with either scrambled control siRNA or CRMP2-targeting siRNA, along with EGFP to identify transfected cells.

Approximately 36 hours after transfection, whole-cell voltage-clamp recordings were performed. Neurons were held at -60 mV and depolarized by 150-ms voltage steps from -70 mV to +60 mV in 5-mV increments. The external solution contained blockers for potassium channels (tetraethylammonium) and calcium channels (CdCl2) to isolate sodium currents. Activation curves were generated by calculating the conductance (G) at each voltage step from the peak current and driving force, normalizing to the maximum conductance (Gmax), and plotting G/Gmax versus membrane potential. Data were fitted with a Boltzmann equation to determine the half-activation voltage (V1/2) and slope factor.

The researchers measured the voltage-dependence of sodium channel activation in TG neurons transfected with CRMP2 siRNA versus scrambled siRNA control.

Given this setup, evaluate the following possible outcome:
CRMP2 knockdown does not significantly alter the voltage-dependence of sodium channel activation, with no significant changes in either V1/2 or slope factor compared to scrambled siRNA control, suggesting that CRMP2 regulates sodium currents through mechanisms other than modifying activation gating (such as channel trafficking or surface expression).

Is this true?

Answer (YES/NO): NO